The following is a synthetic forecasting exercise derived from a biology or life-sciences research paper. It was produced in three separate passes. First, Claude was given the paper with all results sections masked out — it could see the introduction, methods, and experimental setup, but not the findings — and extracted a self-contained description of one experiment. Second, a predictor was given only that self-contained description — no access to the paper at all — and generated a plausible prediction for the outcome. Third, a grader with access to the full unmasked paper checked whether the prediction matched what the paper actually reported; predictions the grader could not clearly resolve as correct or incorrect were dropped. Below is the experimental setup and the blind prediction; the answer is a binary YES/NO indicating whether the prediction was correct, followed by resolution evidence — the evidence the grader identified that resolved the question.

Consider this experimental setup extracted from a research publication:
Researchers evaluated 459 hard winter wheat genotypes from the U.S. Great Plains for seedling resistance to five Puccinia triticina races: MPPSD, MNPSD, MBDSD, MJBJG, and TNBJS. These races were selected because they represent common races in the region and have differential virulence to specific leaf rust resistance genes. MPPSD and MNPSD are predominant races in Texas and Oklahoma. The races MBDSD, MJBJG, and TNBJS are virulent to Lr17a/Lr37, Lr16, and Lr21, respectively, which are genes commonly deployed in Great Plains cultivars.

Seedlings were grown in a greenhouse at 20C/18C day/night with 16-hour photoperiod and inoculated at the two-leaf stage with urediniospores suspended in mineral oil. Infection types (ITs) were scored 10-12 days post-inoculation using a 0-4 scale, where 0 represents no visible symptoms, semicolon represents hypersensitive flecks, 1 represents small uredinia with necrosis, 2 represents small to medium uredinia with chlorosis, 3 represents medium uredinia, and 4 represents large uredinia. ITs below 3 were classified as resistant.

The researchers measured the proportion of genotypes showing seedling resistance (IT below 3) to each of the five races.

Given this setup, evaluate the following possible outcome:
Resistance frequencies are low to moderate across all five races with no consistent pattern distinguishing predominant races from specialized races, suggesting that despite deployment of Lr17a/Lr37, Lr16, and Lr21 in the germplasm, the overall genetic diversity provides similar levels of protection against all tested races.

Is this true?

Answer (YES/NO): NO